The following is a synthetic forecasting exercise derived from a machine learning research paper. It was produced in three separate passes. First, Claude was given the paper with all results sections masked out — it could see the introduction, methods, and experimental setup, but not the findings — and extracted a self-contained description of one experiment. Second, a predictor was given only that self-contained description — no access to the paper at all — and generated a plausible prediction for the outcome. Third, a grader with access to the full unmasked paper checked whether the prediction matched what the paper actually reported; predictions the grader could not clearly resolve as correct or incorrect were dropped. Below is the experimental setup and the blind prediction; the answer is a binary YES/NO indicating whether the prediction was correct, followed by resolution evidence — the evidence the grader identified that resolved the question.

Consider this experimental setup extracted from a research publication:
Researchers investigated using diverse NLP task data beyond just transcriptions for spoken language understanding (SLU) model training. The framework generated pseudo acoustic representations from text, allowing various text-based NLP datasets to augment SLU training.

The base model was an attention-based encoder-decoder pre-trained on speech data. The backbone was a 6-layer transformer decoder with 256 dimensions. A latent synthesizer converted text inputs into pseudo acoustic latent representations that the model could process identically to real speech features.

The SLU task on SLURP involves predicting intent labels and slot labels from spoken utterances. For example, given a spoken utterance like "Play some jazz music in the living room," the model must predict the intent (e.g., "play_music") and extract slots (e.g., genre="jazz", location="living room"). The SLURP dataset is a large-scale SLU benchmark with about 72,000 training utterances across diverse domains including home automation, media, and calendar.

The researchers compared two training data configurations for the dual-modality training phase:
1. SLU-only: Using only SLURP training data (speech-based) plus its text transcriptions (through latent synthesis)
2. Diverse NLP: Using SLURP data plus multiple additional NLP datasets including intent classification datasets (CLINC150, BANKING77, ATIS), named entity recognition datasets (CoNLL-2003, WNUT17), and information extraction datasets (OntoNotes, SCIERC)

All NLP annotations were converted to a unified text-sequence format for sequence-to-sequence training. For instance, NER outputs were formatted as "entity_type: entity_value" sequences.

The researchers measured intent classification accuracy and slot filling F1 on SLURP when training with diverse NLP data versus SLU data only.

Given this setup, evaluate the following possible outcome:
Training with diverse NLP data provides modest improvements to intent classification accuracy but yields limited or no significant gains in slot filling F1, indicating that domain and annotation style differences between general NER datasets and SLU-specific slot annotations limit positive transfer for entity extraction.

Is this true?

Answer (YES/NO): NO